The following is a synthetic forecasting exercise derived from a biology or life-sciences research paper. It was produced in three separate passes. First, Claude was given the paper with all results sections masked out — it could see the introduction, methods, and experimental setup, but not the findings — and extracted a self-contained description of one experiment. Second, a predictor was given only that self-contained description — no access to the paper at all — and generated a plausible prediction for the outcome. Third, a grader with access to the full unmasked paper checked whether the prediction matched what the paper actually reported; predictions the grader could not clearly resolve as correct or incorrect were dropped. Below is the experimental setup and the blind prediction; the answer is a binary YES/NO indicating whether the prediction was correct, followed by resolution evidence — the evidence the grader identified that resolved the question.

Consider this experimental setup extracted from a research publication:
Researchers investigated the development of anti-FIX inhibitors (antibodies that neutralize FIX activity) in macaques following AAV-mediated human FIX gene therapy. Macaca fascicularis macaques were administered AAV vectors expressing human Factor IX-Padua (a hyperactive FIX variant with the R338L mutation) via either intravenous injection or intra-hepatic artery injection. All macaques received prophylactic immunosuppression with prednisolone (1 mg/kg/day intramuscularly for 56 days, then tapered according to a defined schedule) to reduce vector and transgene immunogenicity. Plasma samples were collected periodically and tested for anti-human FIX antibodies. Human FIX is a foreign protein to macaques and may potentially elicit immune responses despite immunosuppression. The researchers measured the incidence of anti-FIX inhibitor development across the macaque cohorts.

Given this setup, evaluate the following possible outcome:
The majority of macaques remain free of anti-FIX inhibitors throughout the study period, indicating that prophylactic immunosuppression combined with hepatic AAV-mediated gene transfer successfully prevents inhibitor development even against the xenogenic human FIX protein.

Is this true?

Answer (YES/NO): NO